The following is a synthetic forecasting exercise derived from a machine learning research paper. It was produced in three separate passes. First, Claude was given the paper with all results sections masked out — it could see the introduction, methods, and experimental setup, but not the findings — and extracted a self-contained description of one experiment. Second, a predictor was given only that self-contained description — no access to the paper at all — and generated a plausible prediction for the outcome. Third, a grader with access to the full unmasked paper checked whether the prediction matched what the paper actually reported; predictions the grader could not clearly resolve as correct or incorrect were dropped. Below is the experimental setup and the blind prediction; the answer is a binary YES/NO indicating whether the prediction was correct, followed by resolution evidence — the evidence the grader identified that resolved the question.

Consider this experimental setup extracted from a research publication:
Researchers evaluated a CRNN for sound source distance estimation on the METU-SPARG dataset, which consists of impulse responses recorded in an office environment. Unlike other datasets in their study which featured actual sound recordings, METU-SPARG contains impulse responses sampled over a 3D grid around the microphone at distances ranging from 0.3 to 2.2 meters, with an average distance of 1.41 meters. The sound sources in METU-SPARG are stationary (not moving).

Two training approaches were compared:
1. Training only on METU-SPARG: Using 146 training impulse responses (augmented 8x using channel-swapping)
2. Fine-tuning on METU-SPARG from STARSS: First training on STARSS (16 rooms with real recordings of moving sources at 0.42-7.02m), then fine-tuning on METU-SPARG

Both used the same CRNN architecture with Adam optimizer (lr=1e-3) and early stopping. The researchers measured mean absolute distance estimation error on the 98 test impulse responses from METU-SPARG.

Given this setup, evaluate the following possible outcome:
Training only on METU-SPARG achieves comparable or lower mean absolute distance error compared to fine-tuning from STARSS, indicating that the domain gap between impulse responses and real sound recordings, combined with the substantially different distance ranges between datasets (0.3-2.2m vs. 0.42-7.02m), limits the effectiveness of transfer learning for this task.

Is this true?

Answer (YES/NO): YES